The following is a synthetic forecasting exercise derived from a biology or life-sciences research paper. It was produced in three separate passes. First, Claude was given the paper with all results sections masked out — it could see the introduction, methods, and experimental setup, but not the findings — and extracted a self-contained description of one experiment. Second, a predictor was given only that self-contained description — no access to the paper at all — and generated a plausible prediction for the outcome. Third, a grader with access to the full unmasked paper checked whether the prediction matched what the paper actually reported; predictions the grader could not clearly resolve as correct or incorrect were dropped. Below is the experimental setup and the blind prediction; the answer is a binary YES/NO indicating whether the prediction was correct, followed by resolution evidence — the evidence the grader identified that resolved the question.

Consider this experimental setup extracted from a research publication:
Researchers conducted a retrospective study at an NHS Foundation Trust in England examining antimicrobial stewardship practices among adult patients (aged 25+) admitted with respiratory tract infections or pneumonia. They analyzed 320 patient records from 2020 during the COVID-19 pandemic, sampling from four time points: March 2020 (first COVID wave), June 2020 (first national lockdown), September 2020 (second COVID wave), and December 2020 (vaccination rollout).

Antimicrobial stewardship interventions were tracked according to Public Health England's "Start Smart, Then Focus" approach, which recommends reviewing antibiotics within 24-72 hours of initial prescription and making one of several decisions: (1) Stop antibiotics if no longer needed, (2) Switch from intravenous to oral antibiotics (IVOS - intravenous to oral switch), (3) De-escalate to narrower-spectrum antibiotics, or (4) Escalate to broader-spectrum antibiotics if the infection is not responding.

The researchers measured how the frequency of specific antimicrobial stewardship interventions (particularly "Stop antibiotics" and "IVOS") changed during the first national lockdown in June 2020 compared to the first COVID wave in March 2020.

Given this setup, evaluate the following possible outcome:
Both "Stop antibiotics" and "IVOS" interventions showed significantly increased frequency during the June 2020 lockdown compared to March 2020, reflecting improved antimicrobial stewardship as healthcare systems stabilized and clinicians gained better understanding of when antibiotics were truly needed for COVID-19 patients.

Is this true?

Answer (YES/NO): NO